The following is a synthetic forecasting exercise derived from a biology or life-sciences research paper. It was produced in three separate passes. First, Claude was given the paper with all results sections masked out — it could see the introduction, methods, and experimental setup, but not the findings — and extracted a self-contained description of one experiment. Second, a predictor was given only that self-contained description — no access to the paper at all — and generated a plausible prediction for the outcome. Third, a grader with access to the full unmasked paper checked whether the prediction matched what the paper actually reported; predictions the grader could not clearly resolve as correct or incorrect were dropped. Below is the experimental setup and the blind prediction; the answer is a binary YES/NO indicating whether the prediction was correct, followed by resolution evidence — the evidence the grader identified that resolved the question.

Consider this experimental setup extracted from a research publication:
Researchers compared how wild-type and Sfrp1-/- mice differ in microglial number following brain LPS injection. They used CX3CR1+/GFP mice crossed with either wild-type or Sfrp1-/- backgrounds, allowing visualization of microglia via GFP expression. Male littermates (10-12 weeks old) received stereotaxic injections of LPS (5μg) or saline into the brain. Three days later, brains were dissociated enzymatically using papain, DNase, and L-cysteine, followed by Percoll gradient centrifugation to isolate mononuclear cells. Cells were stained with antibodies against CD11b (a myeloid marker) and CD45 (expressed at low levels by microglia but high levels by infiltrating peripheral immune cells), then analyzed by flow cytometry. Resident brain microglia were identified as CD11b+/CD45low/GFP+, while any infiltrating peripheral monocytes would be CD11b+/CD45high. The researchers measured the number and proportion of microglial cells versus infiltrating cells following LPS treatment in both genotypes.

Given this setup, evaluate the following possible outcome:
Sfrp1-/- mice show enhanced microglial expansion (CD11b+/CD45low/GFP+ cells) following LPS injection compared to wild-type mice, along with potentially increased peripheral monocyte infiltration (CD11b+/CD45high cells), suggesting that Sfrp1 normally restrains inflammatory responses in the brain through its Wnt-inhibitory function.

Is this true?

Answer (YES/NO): NO